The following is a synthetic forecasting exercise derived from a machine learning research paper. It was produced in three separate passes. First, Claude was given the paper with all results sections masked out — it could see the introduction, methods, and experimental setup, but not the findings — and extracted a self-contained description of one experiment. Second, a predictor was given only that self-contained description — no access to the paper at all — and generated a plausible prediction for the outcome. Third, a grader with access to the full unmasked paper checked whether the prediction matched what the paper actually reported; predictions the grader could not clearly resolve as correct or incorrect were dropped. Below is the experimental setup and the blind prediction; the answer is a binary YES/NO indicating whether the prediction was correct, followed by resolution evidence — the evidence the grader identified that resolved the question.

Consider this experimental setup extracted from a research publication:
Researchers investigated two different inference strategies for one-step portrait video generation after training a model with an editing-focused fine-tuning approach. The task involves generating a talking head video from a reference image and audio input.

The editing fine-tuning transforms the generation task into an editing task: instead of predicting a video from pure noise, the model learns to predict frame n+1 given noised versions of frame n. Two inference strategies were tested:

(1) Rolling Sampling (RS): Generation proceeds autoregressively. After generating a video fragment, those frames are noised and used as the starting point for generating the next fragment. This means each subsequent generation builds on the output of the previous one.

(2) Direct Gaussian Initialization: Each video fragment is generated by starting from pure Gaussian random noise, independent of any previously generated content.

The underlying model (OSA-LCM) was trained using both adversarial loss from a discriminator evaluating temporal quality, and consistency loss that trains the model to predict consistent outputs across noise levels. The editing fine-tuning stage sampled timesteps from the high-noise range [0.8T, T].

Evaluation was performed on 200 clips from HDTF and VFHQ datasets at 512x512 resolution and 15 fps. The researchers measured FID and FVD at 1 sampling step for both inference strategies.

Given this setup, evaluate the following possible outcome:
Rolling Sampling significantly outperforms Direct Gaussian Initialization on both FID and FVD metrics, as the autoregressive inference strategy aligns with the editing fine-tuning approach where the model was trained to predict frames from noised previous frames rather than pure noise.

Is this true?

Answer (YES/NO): NO